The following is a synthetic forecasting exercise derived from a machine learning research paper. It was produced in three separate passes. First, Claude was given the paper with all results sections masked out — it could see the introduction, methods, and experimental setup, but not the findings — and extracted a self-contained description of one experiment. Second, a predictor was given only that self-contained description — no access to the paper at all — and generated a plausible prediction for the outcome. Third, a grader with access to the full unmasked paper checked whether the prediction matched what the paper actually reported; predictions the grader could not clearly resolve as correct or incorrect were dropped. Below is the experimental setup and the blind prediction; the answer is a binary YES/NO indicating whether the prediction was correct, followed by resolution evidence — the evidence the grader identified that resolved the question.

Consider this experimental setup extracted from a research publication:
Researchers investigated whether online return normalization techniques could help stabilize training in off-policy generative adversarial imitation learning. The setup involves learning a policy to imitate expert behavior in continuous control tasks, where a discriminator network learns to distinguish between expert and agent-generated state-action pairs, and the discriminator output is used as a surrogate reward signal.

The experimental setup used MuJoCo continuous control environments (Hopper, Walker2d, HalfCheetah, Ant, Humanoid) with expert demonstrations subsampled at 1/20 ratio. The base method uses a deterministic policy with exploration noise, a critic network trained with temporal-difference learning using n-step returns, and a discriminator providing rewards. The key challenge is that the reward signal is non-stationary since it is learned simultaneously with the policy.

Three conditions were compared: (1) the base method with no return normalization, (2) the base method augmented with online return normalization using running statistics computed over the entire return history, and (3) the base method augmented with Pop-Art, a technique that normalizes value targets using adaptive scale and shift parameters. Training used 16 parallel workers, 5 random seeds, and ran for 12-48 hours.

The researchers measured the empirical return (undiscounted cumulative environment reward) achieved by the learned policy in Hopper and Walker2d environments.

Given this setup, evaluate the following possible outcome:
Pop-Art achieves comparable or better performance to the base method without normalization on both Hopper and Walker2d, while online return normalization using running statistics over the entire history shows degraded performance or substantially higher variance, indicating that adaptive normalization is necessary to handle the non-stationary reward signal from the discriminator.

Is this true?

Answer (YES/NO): NO